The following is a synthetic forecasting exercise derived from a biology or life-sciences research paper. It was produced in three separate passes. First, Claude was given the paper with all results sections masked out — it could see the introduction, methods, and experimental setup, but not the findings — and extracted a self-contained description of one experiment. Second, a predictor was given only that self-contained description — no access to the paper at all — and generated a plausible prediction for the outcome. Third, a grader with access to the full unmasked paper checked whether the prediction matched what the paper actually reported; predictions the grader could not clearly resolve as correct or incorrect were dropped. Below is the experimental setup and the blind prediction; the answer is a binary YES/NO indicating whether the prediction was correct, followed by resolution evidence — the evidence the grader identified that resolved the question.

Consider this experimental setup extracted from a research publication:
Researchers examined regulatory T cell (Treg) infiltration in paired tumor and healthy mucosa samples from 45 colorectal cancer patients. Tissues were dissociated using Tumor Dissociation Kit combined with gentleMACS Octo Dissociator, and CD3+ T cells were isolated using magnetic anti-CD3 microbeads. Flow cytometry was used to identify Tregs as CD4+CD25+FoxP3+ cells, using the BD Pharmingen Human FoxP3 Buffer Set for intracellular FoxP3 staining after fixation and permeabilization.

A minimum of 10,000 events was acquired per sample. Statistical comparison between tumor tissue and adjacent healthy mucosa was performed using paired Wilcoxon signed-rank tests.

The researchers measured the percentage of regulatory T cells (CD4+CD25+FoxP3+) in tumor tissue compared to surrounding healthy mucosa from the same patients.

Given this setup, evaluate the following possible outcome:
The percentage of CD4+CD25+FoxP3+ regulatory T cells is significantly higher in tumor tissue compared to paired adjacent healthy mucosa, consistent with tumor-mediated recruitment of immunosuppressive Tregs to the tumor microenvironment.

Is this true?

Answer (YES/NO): YES